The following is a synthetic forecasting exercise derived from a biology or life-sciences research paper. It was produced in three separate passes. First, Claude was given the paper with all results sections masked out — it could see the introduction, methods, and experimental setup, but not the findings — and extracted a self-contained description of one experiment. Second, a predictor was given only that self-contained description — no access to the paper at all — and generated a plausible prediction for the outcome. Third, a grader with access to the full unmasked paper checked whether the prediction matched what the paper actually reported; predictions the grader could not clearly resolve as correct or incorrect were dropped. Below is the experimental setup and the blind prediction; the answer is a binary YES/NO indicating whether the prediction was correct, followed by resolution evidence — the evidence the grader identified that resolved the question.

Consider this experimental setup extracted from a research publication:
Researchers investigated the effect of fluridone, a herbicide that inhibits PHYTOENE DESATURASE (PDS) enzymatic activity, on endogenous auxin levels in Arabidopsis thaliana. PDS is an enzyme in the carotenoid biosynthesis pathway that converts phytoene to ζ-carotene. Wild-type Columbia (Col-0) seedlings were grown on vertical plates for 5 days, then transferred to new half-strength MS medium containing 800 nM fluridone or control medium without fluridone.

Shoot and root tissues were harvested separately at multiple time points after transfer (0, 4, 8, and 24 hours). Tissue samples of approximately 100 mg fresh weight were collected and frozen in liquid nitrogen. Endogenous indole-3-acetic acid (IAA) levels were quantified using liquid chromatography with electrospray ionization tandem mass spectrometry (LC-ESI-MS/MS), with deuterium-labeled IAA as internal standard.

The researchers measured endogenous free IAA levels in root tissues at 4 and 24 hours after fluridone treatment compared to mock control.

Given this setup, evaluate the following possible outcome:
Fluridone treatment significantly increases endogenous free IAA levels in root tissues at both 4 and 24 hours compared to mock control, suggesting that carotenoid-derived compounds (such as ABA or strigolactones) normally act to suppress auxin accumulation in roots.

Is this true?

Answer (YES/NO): NO